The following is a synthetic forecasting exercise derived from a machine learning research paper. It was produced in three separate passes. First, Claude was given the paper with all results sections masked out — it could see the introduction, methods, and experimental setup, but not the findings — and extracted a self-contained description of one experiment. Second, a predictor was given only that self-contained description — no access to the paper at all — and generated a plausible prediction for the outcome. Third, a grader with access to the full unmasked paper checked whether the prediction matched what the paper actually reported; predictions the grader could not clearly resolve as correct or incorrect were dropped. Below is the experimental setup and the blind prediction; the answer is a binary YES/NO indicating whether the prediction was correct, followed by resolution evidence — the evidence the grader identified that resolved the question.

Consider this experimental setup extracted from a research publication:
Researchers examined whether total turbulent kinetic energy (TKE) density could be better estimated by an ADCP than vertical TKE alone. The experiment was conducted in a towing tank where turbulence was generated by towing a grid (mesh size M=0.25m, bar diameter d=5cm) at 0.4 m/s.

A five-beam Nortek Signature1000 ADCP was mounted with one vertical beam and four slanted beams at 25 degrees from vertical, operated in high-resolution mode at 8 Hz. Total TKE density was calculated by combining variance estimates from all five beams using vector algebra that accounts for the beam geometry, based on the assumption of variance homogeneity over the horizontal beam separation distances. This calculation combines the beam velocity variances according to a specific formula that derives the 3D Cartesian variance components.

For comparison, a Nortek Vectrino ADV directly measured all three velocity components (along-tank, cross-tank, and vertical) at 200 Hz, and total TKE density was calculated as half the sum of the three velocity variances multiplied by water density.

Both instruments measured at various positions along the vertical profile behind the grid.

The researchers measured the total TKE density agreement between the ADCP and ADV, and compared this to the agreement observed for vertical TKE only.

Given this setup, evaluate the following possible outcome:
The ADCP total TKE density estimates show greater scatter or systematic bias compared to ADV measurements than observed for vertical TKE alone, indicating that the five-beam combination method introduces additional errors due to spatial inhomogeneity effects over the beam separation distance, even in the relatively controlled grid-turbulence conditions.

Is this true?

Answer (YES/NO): NO